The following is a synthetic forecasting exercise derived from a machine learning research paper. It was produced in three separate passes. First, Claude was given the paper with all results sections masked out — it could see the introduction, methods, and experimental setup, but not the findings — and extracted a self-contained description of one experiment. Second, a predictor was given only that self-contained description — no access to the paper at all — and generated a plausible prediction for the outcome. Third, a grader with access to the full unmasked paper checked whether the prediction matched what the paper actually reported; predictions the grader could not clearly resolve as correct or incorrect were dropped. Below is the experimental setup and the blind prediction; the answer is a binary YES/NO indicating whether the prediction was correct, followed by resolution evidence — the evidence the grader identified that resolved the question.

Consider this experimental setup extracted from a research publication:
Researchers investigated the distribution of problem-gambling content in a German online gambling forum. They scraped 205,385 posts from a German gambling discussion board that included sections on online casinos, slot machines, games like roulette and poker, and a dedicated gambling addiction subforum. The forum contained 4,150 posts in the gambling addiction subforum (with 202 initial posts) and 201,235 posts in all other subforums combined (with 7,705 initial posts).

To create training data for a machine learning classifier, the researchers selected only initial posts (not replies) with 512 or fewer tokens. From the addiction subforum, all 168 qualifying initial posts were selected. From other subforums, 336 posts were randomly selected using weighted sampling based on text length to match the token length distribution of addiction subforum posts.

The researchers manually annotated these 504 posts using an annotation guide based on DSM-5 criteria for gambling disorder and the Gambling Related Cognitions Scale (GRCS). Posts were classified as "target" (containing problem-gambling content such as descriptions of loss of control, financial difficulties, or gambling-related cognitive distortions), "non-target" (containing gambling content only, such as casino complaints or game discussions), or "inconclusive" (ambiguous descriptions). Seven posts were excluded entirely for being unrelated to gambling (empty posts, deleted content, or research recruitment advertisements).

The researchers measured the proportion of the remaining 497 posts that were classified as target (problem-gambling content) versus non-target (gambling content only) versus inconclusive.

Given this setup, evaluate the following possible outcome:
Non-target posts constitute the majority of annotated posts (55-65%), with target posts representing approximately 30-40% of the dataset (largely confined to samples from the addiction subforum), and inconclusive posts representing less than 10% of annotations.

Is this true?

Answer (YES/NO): NO